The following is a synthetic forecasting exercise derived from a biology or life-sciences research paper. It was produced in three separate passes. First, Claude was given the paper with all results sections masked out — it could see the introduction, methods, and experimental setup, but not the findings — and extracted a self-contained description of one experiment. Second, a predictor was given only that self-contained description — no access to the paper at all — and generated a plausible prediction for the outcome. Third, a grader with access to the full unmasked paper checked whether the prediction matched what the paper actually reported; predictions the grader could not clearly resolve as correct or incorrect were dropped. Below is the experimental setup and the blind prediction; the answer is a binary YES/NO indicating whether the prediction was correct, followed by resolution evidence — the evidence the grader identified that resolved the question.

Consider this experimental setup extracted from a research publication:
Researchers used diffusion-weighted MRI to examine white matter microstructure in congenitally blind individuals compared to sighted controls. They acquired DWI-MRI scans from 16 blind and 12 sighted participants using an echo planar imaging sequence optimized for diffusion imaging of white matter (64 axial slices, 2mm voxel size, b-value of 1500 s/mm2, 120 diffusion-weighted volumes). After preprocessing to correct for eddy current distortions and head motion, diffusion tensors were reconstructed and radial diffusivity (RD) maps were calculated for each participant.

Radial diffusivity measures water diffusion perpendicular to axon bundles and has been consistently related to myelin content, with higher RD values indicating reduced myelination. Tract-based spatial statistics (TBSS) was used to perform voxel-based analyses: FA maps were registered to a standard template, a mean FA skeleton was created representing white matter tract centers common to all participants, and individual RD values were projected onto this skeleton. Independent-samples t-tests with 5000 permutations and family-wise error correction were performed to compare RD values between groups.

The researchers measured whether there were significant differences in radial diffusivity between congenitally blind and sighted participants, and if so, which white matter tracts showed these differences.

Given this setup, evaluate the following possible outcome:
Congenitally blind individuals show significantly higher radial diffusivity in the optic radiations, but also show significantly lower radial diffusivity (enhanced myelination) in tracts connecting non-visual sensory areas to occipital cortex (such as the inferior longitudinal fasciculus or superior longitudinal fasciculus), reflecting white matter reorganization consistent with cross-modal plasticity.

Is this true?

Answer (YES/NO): NO